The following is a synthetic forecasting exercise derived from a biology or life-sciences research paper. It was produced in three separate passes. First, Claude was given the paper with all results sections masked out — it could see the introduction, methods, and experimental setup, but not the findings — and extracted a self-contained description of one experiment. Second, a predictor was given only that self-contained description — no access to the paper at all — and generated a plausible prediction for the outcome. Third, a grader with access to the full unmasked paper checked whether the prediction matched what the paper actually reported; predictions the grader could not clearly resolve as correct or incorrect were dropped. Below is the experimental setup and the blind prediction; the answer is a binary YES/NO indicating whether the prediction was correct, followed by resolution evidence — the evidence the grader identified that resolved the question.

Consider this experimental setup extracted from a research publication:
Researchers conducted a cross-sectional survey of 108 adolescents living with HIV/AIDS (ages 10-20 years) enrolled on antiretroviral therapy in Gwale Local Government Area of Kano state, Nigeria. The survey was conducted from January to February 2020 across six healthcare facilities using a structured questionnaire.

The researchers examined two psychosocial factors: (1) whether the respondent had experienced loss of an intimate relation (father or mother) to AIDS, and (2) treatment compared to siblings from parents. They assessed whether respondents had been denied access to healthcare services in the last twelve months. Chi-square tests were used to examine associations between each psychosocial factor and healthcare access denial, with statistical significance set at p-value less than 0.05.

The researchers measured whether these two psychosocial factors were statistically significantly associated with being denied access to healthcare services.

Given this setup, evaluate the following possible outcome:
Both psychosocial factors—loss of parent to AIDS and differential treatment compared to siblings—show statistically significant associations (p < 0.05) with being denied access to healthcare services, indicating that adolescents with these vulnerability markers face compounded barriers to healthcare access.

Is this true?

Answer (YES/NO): YES